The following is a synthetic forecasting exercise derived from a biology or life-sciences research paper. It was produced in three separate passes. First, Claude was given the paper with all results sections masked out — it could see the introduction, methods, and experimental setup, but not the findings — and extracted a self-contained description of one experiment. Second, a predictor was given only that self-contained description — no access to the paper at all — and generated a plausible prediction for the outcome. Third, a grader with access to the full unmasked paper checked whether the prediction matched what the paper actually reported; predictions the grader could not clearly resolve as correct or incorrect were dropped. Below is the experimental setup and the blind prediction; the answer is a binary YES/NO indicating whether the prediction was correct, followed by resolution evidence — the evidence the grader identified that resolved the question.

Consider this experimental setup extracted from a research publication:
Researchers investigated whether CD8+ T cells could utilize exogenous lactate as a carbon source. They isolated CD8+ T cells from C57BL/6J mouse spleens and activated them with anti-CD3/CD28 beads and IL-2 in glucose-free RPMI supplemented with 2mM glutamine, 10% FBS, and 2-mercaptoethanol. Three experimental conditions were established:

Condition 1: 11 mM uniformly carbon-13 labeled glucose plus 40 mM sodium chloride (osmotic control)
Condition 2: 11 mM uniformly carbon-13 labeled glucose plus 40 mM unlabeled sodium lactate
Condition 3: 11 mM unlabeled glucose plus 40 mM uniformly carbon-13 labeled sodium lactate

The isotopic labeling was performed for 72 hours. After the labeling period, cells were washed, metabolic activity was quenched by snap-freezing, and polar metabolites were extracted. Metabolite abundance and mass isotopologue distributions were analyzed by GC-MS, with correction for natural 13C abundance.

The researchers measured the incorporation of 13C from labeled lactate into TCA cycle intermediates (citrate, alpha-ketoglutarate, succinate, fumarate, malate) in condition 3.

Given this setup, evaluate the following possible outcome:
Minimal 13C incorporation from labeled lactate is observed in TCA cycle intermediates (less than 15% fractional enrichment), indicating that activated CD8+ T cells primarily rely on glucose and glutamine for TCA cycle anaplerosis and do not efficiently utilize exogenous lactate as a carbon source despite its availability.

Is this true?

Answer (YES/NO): NO